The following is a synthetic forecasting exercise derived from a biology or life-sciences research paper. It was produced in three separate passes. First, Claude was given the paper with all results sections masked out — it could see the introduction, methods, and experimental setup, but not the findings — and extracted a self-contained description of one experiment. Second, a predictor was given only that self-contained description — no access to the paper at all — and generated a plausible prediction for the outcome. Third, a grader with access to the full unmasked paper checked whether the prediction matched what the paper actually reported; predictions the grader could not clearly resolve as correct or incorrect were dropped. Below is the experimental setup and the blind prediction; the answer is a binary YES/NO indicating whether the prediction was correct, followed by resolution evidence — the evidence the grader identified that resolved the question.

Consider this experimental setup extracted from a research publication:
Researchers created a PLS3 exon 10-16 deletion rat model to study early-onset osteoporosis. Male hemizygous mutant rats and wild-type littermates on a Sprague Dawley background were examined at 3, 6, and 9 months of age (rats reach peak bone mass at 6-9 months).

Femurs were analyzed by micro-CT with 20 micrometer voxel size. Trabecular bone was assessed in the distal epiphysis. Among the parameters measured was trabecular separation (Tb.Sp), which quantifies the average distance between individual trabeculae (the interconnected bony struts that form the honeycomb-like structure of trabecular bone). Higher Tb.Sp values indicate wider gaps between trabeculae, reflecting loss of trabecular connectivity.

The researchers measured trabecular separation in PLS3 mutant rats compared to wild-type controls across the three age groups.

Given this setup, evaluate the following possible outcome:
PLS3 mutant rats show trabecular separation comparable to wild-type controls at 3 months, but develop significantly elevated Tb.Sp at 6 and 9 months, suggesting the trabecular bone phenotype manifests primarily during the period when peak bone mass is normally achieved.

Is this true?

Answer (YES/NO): NO